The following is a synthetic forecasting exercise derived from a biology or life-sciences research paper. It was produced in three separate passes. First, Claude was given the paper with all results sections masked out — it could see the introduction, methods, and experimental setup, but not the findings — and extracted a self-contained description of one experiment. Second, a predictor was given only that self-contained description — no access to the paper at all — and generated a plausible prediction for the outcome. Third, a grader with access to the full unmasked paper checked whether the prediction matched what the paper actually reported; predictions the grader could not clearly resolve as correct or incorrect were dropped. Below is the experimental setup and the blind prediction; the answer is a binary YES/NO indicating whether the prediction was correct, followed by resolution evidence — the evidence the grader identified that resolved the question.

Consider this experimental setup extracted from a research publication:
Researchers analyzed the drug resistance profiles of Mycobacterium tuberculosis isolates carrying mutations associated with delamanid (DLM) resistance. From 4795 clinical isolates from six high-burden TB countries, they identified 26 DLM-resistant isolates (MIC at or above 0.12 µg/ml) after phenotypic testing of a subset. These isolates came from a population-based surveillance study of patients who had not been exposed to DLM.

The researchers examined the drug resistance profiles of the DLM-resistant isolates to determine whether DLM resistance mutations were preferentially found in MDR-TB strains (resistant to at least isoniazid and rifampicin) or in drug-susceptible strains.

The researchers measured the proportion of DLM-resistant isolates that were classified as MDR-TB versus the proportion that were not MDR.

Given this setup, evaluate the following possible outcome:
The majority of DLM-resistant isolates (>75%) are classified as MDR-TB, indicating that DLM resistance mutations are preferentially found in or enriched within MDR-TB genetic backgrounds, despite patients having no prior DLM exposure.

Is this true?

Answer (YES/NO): NO